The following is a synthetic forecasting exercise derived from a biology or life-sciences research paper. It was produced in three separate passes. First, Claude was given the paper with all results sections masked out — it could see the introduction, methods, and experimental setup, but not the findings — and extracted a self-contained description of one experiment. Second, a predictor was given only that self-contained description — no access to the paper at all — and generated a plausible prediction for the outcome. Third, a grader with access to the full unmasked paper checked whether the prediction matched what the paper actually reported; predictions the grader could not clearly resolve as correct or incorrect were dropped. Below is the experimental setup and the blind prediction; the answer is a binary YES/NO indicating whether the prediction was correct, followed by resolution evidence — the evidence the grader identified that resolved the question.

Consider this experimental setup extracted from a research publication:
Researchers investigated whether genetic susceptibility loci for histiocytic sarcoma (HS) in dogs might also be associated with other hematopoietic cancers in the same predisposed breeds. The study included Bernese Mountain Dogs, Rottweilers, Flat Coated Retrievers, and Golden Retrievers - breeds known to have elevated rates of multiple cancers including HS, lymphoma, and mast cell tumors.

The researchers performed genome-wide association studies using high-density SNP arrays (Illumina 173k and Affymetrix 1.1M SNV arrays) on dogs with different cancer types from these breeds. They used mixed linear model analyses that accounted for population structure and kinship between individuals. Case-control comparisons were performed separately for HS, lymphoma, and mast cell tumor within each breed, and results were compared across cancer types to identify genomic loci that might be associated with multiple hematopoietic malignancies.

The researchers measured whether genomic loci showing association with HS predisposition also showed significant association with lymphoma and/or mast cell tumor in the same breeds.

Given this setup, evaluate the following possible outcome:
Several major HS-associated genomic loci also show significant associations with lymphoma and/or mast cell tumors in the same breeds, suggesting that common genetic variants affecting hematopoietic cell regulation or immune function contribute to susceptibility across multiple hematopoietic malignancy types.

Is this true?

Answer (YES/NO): YES